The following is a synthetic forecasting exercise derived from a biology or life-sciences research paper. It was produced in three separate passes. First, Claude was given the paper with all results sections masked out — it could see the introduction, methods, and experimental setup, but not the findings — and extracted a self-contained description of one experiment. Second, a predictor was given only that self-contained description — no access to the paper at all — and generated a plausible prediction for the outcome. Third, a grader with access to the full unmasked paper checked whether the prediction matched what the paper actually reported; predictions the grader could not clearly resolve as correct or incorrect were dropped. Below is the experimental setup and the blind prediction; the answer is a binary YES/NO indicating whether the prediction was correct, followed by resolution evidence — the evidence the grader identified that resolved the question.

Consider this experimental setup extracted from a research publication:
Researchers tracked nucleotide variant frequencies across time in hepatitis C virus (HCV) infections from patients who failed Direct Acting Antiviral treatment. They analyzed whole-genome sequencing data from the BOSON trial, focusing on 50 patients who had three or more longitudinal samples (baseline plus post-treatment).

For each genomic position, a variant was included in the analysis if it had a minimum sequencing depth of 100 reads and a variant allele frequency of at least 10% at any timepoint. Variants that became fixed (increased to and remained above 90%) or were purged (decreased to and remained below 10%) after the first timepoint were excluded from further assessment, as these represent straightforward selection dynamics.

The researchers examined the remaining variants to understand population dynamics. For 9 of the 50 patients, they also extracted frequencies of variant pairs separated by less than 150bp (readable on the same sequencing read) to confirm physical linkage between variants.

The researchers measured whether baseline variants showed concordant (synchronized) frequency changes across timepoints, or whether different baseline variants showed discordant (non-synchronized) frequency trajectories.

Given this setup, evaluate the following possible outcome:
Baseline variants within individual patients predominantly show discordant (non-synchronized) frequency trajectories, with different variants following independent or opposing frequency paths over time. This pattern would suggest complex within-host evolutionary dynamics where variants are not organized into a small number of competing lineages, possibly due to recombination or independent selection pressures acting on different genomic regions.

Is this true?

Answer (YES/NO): NO